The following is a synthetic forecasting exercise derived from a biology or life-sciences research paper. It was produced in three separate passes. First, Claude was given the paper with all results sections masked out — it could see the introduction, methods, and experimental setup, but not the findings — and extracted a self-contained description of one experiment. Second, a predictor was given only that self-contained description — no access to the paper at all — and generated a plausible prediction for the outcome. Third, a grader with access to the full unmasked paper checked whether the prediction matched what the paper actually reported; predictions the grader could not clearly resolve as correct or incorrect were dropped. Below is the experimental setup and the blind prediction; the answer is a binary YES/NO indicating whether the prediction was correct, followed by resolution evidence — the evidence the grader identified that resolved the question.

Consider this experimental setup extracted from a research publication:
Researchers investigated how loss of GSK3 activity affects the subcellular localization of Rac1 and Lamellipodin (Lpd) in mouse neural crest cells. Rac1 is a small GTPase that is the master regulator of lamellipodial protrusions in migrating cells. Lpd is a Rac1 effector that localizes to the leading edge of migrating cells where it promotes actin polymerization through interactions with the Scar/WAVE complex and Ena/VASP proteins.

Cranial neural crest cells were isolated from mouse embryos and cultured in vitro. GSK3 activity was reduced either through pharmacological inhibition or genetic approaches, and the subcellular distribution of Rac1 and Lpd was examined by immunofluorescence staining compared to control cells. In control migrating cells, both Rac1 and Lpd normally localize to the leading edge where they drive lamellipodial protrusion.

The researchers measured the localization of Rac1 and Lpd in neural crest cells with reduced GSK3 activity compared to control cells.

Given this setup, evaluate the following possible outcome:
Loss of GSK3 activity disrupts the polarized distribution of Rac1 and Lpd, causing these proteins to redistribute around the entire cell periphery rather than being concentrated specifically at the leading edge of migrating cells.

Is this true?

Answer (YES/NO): NO